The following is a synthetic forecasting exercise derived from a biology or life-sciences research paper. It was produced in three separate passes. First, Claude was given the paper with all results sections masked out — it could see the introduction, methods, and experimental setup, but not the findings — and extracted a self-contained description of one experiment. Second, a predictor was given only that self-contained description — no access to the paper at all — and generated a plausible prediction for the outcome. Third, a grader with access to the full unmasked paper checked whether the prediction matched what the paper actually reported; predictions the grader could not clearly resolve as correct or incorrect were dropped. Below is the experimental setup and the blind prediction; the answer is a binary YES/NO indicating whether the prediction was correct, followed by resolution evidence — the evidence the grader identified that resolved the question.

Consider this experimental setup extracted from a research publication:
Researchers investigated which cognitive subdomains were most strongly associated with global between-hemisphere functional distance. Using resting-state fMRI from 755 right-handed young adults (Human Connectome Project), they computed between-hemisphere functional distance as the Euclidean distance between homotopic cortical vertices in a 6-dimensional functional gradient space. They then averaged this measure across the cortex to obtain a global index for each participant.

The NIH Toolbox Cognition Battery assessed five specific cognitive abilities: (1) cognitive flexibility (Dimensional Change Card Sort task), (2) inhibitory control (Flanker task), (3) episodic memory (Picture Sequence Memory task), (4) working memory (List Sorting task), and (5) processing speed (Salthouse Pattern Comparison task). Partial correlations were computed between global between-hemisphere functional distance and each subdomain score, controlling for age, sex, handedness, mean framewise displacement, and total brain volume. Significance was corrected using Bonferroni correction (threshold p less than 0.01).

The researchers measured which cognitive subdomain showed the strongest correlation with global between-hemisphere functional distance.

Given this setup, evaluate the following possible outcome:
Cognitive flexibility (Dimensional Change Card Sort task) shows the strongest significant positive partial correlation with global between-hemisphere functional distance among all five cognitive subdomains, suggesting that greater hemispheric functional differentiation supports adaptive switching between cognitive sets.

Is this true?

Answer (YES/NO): YES